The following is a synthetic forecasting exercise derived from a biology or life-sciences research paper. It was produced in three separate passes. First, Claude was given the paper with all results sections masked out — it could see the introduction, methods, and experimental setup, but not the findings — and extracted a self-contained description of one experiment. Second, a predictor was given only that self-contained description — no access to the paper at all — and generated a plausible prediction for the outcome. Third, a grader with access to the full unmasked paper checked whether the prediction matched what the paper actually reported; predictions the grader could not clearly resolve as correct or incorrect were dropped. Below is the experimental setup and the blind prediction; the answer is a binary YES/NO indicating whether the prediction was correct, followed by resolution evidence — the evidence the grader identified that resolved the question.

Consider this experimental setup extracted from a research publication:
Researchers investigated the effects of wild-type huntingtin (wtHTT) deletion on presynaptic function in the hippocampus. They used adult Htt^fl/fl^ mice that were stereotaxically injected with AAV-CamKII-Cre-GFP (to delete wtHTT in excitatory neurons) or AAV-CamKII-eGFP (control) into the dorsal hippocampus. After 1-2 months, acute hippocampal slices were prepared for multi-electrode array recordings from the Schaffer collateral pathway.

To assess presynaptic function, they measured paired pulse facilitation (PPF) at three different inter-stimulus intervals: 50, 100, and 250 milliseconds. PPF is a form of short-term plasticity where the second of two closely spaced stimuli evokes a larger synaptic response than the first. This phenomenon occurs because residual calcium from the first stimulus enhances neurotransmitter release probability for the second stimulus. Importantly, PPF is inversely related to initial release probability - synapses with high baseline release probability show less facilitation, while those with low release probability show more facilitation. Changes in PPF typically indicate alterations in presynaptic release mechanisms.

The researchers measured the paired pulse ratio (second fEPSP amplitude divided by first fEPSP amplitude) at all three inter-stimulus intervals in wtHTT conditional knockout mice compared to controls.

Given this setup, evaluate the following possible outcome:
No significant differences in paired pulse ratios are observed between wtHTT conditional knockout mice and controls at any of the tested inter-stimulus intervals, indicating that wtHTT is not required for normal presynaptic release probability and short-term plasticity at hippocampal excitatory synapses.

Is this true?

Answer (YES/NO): NO